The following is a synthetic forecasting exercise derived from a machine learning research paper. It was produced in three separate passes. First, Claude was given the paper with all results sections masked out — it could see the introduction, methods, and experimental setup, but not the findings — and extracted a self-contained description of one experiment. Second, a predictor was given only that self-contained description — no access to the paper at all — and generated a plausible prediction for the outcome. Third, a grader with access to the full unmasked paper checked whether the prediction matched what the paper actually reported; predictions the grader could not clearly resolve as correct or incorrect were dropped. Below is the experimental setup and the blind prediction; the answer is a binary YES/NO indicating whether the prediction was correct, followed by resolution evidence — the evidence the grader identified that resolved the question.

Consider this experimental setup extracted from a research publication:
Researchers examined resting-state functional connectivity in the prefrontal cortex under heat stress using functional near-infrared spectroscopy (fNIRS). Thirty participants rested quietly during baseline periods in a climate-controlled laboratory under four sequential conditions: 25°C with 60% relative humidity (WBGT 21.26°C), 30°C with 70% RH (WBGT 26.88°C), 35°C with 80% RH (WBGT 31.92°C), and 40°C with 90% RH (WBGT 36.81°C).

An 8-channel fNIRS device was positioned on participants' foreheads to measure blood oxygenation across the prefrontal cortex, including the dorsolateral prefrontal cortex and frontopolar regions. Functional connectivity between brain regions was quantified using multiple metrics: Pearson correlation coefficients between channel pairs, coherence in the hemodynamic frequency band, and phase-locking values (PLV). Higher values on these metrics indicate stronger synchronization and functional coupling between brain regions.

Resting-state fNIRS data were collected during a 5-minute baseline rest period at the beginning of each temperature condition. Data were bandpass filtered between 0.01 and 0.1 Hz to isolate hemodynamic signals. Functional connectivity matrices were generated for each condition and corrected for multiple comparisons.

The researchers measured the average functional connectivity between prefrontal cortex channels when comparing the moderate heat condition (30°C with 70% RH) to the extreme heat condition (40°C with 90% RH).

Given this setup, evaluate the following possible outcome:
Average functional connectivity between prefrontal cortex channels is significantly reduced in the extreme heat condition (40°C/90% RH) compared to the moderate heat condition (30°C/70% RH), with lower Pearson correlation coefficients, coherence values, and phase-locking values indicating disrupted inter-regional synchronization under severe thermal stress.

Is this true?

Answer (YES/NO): NO